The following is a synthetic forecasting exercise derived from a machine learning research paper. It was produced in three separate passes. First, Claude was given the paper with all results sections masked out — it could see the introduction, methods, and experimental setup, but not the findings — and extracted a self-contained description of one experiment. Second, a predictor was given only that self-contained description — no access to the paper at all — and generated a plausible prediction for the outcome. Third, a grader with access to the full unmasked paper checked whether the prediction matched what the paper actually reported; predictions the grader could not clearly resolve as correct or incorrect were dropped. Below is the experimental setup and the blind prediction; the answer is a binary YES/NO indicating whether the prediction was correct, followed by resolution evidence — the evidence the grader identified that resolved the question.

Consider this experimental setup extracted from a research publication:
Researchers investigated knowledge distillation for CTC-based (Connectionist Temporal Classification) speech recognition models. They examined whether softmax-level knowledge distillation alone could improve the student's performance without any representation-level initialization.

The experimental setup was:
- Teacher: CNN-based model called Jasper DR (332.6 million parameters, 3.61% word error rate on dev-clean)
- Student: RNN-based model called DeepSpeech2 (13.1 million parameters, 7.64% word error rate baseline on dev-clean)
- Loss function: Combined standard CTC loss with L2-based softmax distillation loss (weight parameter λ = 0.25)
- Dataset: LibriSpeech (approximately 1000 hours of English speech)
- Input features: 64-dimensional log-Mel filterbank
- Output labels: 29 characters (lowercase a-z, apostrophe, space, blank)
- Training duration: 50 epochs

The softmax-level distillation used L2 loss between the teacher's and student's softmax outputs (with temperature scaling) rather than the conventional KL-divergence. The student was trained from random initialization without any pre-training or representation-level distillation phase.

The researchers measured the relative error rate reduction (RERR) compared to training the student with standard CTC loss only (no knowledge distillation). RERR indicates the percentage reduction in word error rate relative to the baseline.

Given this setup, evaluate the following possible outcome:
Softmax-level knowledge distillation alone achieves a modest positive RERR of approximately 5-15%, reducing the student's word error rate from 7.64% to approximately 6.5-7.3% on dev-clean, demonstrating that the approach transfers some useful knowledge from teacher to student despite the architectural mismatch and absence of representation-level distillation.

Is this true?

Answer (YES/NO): YES